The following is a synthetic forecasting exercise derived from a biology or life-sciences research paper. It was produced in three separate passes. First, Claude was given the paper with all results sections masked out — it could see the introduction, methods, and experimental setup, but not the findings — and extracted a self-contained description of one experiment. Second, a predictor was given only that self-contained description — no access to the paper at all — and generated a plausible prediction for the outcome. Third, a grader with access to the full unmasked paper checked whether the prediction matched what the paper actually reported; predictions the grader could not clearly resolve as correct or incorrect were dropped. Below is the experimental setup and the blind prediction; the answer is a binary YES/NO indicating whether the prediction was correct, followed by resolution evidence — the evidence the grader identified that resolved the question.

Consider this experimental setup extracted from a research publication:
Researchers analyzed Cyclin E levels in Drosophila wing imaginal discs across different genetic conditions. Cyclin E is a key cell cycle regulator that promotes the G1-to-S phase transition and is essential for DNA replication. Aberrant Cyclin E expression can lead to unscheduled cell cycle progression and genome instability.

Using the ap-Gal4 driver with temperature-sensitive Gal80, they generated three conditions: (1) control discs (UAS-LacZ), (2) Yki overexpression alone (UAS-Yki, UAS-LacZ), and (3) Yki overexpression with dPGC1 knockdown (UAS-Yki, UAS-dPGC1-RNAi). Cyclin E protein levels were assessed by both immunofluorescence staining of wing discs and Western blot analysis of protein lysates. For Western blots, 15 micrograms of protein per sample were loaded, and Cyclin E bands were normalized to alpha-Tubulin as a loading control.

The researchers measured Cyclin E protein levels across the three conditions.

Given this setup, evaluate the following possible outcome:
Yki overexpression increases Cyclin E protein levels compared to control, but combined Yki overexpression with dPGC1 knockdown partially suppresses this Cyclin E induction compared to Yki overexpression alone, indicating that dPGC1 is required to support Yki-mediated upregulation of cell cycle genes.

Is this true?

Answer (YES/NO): NO